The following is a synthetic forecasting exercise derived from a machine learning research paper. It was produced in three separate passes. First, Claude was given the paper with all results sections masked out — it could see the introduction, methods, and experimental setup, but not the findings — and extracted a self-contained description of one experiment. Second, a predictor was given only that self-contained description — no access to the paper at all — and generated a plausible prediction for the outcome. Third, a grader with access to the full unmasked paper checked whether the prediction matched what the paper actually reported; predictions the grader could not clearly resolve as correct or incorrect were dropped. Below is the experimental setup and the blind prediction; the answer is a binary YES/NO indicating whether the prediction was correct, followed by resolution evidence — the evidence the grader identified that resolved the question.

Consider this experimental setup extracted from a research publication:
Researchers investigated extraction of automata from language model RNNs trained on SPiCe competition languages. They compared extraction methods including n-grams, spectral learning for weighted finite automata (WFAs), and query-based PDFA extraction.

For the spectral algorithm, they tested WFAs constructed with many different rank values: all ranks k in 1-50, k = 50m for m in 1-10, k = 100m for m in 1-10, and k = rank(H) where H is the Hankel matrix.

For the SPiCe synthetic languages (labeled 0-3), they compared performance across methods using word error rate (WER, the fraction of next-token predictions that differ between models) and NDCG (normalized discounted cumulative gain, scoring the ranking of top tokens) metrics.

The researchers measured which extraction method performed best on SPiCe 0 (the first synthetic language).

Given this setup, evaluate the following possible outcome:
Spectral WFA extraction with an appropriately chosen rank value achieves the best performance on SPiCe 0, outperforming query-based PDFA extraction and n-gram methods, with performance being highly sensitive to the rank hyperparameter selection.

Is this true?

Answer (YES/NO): NO